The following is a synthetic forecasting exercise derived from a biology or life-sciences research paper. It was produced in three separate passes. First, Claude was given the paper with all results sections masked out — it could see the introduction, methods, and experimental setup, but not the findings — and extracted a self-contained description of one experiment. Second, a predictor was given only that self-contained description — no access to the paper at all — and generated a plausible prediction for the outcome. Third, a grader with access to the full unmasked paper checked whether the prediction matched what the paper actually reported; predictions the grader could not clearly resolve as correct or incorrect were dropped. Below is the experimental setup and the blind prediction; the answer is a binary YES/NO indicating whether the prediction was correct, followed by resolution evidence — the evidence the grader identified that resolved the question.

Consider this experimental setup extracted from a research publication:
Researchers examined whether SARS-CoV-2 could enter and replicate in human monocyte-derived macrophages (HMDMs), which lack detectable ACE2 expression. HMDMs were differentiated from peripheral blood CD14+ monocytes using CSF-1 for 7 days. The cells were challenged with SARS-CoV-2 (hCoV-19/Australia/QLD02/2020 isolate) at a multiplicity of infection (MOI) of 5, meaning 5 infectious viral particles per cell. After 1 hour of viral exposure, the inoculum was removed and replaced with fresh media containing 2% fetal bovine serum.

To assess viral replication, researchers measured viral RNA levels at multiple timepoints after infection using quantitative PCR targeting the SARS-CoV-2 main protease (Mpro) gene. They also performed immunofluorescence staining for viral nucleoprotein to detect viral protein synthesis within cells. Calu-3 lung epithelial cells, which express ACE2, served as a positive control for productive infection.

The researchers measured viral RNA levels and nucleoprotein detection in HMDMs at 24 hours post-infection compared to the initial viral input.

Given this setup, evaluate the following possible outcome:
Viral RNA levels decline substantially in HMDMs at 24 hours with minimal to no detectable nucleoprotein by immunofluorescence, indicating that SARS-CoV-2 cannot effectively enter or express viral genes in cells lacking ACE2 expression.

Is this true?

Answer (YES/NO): NO